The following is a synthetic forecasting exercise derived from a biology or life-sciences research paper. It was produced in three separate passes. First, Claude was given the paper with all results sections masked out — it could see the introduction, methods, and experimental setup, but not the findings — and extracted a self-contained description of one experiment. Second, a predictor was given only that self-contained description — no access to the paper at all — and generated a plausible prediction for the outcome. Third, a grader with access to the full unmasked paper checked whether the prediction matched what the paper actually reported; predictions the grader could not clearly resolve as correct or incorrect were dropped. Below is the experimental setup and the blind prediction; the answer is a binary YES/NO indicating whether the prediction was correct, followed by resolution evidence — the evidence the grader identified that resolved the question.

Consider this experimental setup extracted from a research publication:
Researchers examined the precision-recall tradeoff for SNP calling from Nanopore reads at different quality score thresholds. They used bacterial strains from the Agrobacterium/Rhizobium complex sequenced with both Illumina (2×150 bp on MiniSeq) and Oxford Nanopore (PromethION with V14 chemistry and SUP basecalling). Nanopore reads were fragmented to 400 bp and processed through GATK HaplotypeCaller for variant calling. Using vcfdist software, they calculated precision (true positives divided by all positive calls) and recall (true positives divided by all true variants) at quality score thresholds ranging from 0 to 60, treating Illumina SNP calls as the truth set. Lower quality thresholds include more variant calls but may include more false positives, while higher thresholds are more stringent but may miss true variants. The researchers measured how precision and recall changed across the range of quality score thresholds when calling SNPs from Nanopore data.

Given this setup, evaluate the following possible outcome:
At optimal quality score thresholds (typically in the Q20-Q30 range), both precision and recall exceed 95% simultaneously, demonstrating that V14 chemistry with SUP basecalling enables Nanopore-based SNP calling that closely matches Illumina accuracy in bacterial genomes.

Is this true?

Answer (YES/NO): NO